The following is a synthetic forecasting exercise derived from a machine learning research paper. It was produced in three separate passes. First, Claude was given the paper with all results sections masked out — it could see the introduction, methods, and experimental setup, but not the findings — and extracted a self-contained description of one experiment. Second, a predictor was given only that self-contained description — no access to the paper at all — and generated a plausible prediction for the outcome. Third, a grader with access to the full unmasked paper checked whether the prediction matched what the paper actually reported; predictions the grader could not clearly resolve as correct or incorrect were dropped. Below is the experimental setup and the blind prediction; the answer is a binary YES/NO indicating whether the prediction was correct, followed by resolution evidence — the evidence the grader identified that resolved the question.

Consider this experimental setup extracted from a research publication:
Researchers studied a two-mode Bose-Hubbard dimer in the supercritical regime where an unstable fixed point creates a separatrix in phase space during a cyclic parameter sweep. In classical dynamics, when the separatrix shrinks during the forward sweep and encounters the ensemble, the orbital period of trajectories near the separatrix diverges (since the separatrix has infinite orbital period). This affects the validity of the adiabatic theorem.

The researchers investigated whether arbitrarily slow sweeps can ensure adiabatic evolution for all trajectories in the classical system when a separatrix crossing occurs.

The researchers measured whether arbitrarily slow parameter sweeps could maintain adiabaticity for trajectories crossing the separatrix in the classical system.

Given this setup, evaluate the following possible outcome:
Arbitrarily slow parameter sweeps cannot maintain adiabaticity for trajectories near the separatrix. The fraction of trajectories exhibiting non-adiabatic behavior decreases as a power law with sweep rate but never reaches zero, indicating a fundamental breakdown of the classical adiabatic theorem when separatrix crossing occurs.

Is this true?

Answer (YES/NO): NO